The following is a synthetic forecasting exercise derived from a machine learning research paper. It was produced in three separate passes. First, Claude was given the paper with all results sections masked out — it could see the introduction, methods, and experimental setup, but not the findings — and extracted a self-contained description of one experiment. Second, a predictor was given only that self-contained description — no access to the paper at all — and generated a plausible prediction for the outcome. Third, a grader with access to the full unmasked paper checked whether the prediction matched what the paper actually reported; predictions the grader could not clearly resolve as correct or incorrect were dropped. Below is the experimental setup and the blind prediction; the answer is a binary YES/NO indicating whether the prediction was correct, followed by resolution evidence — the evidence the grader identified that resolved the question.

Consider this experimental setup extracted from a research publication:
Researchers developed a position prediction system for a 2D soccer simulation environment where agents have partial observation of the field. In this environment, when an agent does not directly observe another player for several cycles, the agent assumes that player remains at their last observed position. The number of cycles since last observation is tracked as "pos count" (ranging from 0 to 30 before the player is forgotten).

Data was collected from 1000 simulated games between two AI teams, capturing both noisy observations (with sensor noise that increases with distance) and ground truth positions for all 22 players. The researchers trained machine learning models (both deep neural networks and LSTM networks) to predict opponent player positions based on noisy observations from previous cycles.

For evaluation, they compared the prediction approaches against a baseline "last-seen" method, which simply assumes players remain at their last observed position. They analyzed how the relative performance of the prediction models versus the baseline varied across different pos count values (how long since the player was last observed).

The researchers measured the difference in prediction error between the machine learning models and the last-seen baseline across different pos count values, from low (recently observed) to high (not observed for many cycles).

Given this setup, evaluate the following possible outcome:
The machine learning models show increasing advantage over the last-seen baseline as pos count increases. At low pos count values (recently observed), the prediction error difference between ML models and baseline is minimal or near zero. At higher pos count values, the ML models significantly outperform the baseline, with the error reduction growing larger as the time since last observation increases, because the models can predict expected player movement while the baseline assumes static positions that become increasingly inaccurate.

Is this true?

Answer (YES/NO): YES